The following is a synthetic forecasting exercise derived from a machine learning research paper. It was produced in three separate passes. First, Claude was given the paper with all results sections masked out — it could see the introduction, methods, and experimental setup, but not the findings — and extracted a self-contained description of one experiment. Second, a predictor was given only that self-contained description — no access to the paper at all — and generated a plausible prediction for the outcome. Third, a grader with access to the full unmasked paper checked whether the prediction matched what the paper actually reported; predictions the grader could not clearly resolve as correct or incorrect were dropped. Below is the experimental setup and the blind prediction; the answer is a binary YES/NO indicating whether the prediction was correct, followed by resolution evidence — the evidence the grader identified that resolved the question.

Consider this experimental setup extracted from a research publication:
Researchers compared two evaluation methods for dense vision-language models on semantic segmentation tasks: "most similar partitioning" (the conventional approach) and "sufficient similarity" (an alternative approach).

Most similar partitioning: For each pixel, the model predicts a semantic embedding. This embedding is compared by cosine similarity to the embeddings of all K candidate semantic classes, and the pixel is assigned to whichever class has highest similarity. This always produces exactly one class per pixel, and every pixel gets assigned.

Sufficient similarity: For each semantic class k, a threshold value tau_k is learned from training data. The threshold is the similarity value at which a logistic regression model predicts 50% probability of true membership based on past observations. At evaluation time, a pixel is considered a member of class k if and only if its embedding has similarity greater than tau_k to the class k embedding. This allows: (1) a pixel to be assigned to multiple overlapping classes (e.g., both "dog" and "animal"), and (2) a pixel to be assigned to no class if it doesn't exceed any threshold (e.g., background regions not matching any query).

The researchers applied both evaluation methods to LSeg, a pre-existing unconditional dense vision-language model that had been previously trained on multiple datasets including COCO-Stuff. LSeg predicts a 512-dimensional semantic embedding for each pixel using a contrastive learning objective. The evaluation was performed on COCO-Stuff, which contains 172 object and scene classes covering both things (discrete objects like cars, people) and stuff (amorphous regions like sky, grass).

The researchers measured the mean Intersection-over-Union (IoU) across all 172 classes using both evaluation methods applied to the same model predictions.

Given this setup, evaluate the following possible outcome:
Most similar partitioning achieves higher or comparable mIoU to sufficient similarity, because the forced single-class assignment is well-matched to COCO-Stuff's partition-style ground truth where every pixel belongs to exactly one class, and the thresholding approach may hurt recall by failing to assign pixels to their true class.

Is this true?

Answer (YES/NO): YES